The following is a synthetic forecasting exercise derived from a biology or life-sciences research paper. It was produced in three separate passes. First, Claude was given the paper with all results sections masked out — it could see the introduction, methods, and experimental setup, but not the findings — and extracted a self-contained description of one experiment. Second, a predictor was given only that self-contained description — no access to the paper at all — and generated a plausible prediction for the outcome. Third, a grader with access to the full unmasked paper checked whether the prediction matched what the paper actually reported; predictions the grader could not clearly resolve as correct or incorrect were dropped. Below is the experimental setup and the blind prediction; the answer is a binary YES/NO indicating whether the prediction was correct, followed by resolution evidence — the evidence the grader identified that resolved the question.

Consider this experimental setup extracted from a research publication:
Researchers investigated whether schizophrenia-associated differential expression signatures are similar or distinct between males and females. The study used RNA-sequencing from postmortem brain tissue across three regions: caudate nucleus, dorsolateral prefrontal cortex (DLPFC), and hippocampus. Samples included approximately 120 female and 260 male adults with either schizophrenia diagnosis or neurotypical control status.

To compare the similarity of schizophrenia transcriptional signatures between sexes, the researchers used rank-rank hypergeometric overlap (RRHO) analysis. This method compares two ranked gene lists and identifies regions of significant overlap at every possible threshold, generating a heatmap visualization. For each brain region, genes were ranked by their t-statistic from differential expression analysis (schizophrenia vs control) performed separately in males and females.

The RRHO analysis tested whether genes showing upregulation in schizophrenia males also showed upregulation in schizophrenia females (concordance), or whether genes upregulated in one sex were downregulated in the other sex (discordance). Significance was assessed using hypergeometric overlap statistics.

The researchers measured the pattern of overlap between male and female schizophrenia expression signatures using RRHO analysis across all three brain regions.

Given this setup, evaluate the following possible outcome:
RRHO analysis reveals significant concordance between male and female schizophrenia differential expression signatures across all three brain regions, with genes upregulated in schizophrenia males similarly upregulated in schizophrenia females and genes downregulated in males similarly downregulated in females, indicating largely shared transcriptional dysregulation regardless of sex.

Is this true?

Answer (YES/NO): NO